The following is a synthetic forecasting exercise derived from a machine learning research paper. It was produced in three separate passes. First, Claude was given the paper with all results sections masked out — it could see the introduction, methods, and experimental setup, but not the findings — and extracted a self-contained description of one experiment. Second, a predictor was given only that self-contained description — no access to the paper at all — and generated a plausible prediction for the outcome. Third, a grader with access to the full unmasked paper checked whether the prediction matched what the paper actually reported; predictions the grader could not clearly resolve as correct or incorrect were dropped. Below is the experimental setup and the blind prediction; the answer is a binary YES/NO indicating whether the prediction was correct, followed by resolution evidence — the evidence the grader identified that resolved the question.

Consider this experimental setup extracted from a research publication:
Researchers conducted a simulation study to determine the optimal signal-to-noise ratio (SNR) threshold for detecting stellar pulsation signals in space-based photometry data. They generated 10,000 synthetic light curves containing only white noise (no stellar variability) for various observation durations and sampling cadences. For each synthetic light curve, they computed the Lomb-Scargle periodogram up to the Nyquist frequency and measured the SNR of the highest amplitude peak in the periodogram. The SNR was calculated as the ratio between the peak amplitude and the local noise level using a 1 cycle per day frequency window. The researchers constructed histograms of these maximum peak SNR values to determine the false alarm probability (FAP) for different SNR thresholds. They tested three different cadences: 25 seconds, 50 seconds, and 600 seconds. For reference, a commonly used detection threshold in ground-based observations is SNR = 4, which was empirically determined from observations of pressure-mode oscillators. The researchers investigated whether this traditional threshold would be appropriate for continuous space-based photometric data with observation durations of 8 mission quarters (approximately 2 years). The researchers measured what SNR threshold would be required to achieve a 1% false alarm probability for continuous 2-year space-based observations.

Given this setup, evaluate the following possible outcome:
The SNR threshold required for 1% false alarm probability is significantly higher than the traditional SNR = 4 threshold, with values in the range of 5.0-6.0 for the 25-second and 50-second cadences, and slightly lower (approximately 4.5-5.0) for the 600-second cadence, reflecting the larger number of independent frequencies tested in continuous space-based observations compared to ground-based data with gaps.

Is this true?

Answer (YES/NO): YES